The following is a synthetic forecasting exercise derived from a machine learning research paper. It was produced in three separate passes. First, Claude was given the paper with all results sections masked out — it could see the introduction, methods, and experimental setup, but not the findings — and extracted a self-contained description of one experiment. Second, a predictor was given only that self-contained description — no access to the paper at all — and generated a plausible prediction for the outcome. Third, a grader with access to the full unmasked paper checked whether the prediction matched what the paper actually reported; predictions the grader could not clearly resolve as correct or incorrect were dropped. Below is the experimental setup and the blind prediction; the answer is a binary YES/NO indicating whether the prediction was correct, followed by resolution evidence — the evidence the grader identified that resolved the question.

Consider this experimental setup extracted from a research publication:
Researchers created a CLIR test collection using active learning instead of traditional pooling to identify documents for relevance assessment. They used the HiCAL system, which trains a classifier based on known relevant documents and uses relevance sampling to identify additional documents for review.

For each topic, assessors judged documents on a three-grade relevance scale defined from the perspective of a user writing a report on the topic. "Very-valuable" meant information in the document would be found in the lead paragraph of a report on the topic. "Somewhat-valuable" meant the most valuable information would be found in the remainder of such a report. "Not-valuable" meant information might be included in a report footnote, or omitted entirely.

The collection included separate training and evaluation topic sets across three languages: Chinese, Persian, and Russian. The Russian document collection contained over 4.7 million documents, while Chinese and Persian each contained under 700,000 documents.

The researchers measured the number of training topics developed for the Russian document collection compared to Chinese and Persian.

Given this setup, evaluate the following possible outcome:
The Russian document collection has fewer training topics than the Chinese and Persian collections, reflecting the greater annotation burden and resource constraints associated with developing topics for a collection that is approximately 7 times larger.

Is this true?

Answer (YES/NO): NO